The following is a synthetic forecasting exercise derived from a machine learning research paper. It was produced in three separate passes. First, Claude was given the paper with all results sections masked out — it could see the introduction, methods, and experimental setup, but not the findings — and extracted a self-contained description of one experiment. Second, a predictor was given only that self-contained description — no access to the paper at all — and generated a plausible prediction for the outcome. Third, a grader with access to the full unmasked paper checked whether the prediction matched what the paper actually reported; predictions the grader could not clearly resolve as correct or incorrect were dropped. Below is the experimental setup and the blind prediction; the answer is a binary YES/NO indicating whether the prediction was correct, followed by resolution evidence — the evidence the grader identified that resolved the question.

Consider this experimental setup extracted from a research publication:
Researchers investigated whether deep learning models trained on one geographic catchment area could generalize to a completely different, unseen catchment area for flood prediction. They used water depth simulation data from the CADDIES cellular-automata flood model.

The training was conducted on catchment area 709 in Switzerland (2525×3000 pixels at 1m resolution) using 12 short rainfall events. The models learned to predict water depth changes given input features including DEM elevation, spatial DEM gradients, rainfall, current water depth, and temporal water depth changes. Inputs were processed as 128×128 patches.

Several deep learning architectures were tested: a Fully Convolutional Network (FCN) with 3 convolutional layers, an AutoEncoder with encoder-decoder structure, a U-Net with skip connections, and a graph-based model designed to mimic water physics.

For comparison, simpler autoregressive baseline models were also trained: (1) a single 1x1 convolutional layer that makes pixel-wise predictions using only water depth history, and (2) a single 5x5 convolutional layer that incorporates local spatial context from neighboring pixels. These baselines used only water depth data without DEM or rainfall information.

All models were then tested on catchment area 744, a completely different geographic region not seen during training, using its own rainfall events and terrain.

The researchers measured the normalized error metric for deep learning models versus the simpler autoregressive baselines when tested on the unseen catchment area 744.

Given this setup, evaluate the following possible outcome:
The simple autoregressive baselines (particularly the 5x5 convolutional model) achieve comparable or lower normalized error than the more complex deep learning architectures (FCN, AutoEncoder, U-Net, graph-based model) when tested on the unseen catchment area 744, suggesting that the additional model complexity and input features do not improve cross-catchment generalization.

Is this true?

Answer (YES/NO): YES